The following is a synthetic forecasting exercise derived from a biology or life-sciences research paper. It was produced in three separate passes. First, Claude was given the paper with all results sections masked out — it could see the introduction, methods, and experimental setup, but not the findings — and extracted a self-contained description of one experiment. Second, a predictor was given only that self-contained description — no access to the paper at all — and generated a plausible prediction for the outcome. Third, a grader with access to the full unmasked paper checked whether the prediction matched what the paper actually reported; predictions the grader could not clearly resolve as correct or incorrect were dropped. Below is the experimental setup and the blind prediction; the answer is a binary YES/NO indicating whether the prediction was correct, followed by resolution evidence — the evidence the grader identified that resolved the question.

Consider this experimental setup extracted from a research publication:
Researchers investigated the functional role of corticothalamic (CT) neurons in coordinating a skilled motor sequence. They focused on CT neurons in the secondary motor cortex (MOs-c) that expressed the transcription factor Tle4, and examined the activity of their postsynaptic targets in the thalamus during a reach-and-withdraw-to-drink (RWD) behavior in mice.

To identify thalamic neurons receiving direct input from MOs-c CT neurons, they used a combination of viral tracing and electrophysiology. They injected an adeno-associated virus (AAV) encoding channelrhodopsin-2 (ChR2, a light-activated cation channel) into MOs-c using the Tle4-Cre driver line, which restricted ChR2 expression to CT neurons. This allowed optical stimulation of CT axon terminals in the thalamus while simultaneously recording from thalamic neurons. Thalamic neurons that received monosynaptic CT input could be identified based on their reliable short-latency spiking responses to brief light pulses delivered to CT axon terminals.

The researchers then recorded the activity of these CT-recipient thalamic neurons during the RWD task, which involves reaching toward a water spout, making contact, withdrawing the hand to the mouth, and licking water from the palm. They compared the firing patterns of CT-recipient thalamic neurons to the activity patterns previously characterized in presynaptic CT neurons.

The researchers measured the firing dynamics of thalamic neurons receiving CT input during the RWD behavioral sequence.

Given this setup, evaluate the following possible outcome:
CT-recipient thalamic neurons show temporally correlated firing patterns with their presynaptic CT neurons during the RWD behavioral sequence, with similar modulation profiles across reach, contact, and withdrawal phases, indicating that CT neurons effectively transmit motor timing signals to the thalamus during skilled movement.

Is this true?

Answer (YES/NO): YES